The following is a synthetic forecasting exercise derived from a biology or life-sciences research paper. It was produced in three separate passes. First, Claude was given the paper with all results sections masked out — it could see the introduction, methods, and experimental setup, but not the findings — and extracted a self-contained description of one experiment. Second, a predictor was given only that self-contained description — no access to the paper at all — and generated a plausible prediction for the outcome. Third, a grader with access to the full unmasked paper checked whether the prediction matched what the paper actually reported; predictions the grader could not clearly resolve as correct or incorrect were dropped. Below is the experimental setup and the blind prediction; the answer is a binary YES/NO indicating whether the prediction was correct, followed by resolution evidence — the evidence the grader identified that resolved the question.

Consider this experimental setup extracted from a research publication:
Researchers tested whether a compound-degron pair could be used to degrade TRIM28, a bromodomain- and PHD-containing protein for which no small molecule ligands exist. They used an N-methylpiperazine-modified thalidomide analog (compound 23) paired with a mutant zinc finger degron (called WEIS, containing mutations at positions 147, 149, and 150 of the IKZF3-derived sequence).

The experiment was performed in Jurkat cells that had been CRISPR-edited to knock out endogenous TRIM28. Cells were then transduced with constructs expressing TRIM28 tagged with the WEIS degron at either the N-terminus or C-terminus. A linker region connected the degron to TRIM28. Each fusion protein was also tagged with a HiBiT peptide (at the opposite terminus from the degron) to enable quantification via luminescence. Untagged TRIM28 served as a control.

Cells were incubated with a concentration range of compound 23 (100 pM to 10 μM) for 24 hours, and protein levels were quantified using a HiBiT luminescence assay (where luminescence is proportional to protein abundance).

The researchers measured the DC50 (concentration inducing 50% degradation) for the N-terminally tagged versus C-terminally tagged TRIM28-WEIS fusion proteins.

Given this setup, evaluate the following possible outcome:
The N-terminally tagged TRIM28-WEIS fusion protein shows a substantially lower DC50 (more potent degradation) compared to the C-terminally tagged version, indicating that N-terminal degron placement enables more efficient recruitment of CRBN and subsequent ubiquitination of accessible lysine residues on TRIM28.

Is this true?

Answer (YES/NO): NO